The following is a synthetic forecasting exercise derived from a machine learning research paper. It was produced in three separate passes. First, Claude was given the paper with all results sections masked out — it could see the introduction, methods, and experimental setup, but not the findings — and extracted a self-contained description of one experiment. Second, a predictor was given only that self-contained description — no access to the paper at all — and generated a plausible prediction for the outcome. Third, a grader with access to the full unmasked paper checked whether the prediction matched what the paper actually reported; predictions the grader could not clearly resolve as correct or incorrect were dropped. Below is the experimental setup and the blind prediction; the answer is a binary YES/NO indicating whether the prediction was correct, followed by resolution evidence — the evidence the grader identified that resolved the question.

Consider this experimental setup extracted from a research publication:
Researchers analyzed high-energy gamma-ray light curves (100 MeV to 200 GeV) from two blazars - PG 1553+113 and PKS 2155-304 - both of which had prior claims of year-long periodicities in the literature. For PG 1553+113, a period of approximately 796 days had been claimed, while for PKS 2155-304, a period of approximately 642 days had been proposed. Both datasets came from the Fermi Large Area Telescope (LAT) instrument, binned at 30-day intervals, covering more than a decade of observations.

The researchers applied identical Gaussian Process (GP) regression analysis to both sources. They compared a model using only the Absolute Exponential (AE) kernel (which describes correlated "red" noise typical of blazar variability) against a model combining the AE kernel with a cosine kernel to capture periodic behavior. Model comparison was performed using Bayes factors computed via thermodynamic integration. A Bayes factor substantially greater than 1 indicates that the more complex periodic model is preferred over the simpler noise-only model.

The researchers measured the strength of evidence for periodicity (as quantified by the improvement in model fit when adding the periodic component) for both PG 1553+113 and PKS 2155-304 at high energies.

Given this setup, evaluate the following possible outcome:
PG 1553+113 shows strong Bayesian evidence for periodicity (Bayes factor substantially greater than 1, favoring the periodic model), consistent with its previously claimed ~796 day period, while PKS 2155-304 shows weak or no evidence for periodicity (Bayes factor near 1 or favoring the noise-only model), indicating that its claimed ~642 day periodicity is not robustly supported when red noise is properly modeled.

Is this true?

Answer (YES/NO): YES